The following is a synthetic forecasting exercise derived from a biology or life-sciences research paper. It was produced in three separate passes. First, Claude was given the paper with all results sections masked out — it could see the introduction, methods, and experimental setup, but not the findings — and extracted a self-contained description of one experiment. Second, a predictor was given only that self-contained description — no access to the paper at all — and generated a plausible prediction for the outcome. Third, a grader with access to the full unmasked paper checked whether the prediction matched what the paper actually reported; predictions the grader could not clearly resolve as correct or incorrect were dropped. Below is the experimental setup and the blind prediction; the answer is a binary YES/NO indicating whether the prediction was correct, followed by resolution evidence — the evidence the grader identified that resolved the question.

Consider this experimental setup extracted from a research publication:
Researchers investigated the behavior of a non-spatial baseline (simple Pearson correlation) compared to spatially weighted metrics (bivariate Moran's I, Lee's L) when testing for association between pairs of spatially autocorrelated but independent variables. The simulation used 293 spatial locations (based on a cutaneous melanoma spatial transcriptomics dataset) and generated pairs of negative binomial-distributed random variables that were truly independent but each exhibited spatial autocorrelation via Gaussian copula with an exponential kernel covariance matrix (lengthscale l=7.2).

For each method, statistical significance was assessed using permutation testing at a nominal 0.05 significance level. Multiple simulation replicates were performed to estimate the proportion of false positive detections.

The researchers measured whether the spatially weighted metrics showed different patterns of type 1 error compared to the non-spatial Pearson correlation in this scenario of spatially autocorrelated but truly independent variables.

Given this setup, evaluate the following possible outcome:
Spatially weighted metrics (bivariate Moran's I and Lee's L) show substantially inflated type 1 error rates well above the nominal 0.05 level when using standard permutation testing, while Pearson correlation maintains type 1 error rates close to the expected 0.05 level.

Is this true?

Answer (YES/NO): NO